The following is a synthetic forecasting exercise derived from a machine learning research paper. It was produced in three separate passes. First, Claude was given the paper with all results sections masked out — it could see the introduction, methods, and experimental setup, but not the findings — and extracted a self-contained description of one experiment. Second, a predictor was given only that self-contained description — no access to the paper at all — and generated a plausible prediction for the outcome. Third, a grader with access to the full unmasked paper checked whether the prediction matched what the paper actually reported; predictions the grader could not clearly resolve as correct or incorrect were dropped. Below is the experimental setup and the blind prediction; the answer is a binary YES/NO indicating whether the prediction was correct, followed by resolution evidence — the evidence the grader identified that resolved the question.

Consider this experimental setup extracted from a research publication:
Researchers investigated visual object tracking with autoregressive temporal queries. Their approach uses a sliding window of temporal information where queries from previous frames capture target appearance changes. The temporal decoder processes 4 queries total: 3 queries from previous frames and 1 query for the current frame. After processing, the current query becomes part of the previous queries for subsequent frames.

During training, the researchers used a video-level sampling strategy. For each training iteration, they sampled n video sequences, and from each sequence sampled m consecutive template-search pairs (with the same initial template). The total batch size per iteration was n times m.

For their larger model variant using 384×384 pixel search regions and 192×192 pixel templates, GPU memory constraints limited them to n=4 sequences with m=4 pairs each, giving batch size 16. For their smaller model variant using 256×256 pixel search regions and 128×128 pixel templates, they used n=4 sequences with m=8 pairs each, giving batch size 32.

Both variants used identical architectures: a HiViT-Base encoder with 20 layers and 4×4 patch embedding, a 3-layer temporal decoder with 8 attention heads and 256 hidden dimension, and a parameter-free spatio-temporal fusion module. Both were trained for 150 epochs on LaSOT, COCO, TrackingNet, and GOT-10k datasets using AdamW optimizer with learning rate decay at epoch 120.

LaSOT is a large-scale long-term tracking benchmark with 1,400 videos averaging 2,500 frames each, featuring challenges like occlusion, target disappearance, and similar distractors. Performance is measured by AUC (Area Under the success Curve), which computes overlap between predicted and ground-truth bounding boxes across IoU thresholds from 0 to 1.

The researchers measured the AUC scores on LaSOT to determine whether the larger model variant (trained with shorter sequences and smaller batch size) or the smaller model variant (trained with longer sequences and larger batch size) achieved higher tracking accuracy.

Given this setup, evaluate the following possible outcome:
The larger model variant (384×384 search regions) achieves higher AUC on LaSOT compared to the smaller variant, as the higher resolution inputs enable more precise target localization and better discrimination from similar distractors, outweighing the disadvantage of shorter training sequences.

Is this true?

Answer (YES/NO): YES